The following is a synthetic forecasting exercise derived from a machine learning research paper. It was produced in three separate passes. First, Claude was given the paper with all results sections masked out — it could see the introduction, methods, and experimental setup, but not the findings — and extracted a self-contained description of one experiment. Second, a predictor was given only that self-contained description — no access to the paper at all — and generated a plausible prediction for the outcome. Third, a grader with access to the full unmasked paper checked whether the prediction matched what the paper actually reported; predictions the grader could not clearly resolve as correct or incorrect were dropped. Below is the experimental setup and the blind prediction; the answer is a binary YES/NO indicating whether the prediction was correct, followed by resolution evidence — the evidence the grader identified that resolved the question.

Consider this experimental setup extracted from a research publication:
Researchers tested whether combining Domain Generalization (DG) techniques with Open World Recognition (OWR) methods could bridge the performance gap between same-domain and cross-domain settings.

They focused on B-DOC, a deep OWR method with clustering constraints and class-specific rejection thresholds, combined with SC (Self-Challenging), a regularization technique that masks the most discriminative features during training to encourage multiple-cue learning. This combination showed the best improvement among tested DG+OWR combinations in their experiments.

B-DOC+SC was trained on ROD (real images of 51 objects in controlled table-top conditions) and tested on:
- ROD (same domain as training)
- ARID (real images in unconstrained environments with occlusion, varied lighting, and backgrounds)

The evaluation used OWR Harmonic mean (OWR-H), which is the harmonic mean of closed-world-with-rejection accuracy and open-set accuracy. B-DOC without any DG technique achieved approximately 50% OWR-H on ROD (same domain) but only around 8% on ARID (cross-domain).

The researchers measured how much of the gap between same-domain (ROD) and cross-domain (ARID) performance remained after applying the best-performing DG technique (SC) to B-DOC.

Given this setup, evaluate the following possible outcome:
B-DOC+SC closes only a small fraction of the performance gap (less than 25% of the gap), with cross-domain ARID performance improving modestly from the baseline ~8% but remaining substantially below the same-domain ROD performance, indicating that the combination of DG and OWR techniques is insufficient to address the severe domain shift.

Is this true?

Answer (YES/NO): NO